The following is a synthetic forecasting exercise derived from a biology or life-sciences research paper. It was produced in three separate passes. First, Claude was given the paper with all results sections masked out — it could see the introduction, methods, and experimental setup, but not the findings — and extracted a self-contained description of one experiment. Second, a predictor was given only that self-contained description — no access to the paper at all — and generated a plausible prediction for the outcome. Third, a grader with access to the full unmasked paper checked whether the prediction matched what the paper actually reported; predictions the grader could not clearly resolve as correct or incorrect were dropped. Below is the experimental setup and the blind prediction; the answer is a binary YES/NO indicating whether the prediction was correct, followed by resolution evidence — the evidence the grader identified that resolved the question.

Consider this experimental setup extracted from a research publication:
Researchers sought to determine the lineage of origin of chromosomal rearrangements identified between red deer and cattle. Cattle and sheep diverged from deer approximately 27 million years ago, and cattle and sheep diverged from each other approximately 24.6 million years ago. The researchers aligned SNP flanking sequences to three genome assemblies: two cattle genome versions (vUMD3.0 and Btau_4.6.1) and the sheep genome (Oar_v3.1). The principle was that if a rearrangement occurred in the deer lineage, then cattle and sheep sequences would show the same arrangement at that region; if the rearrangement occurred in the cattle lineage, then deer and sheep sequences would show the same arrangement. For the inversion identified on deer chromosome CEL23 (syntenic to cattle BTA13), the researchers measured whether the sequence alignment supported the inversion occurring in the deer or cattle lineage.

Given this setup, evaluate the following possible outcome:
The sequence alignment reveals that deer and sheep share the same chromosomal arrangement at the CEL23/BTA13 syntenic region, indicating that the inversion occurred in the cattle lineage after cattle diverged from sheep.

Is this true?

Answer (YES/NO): NO